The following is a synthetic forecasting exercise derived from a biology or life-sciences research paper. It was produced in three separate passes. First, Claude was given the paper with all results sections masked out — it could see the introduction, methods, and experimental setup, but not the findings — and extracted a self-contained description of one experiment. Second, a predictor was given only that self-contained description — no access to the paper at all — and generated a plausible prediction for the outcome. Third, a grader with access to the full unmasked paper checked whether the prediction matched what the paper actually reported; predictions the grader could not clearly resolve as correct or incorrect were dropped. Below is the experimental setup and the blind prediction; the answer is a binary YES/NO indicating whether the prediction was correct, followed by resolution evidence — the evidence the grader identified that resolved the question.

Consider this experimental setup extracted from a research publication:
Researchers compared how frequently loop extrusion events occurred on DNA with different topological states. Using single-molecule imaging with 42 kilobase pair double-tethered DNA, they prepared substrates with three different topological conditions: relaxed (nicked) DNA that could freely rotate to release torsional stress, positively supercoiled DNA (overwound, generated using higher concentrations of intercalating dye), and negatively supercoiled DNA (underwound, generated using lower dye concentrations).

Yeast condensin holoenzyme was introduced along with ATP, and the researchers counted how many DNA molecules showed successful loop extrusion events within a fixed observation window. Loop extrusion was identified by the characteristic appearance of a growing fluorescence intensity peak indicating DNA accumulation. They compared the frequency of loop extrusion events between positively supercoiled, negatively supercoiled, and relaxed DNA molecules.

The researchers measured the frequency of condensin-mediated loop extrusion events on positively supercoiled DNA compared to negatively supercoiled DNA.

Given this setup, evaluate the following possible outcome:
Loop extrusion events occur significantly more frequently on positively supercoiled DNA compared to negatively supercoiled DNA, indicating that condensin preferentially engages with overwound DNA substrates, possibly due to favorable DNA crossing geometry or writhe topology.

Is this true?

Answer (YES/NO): YES